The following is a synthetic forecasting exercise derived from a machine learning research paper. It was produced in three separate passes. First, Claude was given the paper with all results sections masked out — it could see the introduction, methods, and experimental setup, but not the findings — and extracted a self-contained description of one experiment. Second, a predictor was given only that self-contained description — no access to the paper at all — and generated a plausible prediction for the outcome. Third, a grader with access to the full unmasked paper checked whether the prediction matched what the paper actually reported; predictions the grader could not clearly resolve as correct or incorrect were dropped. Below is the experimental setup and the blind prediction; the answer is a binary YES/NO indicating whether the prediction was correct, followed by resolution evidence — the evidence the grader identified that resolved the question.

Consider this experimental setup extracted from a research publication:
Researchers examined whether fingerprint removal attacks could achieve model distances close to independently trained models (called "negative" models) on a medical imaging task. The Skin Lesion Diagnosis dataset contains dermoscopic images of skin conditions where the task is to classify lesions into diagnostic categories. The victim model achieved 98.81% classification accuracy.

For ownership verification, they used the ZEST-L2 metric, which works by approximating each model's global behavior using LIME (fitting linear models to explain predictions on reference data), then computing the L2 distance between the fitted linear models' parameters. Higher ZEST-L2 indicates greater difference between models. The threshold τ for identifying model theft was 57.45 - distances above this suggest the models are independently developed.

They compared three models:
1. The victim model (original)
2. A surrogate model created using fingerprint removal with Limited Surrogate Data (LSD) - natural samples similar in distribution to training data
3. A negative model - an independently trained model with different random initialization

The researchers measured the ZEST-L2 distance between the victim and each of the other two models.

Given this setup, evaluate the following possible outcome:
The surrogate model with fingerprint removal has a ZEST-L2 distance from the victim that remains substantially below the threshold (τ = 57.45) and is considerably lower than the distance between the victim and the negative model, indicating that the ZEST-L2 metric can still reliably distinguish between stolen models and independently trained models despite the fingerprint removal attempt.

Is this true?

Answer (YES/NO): NO